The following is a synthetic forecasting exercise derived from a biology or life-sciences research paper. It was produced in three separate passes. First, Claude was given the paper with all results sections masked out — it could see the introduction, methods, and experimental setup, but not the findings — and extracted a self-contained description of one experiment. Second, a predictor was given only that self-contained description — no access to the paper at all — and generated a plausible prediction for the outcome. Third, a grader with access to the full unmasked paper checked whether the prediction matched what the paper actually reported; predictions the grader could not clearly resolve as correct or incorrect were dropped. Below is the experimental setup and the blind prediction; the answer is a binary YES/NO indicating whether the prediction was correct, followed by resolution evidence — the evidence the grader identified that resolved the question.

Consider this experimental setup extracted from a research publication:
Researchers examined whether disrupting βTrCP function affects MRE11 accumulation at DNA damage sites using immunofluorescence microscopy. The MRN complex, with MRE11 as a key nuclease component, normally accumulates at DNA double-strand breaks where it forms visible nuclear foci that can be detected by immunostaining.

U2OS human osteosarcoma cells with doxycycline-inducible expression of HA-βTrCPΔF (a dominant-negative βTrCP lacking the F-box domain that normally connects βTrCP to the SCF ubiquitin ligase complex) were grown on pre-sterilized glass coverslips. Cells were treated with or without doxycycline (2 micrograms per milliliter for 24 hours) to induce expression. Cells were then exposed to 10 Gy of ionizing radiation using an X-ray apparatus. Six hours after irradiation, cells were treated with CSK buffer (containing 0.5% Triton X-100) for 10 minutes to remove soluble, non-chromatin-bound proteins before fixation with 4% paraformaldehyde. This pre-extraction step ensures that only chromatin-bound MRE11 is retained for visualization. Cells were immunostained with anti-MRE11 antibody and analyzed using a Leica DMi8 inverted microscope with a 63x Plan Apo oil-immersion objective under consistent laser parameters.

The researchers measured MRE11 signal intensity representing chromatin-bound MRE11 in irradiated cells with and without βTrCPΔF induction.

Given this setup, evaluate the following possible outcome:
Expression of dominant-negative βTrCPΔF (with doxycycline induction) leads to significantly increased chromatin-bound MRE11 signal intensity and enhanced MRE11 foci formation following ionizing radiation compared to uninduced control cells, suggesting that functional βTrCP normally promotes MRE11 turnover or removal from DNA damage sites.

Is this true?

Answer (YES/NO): NO